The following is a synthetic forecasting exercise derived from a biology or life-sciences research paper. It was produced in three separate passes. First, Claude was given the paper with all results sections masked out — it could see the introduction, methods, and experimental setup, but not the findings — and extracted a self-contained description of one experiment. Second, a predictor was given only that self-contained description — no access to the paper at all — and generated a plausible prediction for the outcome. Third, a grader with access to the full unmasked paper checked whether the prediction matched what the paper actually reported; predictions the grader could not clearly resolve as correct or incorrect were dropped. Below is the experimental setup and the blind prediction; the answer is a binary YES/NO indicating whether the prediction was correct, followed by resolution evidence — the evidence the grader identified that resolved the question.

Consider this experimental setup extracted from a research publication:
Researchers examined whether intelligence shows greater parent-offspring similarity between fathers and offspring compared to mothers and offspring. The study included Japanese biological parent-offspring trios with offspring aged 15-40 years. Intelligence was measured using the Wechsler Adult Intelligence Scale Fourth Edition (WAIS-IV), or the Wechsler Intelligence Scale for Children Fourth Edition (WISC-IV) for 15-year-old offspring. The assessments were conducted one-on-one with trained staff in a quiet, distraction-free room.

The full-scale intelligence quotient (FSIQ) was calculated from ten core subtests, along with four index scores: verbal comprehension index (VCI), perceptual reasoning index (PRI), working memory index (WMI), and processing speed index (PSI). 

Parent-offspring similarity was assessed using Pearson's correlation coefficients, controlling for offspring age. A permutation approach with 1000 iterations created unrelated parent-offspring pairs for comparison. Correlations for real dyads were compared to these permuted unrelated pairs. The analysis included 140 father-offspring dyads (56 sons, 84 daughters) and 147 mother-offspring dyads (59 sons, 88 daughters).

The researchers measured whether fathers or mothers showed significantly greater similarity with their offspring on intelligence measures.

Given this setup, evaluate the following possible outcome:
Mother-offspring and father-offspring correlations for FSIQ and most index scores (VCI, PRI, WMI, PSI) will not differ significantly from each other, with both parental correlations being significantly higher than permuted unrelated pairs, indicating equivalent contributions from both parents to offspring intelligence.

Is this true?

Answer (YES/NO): NO